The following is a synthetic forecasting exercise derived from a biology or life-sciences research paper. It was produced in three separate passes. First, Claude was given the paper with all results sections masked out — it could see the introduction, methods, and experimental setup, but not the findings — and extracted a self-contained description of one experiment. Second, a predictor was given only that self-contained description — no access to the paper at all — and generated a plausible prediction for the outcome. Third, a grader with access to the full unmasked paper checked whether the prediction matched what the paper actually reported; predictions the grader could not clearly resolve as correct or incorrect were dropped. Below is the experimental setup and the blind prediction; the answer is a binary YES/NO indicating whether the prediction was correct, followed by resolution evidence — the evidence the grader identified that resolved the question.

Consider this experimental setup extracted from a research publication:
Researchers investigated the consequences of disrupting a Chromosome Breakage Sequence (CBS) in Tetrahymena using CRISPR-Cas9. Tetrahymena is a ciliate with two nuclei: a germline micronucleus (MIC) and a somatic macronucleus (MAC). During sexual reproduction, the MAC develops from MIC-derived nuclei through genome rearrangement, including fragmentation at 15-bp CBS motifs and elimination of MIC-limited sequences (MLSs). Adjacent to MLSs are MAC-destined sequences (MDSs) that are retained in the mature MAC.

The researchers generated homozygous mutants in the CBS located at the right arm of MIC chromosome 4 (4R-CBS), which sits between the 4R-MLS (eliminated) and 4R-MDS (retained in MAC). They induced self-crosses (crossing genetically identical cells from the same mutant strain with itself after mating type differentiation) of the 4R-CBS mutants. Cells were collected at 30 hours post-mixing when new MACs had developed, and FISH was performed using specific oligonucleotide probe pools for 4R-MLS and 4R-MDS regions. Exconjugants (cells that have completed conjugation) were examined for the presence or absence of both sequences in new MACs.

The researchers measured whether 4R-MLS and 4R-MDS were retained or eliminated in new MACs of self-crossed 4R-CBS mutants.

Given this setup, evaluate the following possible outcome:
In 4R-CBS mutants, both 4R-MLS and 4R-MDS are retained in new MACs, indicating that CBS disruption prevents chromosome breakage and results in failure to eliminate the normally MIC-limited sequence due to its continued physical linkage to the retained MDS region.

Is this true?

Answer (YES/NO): NO